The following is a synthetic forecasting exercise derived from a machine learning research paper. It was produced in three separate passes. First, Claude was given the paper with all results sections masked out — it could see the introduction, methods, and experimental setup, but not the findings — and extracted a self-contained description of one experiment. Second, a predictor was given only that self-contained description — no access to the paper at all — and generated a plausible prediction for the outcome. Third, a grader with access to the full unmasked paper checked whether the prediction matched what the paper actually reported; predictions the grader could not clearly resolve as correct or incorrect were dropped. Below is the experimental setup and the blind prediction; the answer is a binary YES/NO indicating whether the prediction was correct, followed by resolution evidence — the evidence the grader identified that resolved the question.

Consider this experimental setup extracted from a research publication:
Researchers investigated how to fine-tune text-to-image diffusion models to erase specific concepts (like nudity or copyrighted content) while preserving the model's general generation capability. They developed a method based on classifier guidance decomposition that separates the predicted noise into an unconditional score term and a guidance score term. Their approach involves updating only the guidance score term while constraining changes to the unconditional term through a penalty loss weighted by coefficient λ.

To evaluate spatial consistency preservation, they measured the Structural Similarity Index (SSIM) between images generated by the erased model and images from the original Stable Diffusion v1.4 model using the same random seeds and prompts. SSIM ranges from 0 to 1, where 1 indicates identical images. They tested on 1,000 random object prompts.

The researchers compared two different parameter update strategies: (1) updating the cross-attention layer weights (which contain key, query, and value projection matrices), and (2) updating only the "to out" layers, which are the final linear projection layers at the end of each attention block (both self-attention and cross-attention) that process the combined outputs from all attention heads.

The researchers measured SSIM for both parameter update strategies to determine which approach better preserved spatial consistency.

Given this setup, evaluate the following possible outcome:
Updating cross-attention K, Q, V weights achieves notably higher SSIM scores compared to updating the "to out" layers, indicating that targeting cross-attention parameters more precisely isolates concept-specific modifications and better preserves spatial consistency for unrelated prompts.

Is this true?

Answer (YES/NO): NO